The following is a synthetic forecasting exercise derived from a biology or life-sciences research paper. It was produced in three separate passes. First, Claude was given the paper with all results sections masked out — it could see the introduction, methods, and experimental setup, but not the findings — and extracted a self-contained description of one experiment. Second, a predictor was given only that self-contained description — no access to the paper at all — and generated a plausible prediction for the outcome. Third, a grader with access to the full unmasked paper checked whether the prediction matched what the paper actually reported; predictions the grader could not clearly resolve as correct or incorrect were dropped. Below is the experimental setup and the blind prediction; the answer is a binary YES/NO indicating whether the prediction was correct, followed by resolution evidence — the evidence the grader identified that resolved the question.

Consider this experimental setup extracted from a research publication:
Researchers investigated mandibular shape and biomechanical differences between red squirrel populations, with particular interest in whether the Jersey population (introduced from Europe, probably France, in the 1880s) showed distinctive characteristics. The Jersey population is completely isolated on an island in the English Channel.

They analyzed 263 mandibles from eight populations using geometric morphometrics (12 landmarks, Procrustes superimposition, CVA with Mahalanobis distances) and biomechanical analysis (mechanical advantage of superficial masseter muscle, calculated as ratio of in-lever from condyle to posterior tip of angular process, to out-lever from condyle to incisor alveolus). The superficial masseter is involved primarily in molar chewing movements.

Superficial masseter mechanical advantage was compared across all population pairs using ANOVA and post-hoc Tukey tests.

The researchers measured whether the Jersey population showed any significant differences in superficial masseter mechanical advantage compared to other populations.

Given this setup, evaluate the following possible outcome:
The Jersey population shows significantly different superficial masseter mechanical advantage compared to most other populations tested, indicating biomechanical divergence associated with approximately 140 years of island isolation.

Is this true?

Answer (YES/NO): NO